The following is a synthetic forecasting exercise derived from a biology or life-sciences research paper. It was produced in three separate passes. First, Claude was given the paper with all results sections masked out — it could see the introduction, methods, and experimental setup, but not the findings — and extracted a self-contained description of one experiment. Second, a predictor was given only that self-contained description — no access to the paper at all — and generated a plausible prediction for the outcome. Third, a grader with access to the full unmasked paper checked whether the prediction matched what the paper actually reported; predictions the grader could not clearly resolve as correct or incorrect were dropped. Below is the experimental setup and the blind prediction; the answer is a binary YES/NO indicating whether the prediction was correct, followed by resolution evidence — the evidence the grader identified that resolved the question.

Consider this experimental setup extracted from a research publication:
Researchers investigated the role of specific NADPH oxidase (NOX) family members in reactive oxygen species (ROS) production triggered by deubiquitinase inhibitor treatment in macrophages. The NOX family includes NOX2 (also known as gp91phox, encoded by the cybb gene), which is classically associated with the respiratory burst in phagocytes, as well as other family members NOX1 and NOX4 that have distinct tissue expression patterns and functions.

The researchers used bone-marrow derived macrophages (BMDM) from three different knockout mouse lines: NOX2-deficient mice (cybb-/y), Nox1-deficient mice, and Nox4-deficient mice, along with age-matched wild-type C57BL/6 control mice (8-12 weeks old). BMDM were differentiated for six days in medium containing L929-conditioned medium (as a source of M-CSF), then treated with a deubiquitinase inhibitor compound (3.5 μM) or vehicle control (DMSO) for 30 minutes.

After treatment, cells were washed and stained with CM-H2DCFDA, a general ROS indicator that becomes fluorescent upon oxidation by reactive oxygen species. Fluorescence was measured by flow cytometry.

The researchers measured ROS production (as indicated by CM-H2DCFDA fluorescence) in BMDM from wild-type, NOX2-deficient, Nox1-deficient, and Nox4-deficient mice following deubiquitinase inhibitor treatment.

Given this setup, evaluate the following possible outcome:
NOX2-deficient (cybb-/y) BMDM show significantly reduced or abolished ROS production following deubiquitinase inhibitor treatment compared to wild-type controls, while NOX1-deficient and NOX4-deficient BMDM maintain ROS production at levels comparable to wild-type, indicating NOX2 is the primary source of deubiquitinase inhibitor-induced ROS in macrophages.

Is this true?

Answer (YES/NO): YES